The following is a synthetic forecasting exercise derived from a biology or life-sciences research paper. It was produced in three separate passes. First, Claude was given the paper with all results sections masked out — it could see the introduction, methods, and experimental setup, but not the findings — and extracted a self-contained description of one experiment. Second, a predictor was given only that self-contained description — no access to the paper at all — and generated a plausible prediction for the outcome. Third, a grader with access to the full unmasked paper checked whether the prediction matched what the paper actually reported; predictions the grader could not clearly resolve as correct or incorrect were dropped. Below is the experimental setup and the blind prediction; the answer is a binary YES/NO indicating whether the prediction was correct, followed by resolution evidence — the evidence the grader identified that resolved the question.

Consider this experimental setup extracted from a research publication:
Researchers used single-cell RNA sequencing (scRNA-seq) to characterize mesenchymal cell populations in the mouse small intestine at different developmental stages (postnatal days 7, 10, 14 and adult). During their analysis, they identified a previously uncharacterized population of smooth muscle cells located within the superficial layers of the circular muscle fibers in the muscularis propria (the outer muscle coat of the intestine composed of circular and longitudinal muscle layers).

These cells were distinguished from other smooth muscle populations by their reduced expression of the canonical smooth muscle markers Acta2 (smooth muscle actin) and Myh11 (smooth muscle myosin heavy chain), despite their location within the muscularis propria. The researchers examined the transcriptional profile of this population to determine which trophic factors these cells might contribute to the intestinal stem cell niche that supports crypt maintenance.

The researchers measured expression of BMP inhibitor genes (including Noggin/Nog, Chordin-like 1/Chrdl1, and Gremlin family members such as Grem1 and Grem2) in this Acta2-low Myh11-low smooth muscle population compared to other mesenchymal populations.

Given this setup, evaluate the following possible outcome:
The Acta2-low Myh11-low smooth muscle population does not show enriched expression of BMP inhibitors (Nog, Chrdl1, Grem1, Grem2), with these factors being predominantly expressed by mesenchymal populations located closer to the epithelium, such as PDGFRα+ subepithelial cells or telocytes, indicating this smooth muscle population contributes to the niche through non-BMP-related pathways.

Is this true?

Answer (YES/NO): NO